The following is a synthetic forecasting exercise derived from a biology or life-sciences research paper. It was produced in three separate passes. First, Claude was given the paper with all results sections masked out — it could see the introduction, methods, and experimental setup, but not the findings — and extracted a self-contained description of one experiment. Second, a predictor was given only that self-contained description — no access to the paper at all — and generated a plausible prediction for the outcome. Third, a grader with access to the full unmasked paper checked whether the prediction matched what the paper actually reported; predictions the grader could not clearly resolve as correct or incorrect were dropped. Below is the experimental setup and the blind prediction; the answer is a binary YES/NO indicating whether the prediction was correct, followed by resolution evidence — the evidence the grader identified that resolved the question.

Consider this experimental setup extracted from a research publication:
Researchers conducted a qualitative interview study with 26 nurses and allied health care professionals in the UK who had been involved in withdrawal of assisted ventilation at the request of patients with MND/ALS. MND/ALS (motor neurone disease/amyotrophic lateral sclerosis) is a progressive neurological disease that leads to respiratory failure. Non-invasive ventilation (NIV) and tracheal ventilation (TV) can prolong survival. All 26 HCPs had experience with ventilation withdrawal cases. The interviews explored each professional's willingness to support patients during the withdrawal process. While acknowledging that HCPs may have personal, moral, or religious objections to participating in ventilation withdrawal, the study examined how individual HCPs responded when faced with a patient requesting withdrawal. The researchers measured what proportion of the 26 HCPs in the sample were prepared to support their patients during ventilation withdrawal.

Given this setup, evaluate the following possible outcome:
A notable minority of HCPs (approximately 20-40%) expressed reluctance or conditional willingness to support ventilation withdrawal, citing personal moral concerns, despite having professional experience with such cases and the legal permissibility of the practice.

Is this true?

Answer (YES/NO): NO